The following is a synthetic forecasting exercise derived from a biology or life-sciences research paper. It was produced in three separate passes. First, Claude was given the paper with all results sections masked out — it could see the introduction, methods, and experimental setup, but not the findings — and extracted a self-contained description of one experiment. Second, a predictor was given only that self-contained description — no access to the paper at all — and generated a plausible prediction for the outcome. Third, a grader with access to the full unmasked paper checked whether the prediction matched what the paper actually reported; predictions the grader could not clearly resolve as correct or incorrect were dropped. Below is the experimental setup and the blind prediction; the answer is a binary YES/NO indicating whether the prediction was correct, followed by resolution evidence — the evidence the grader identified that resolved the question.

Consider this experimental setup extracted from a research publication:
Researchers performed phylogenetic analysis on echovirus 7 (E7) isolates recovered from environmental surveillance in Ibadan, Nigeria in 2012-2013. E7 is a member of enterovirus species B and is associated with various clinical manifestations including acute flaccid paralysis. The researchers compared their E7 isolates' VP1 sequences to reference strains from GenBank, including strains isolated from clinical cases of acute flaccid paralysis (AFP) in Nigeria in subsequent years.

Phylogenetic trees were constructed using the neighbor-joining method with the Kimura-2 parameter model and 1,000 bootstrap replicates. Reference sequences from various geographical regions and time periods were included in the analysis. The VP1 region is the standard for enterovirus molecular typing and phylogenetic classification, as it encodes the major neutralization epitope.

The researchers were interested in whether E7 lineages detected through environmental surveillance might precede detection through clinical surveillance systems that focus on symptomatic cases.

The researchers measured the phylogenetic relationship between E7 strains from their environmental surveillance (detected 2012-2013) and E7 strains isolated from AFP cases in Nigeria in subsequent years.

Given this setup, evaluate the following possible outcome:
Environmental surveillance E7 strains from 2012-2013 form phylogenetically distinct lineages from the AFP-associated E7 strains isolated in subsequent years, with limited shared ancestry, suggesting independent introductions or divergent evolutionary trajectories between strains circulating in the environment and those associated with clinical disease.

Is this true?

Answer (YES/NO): NO